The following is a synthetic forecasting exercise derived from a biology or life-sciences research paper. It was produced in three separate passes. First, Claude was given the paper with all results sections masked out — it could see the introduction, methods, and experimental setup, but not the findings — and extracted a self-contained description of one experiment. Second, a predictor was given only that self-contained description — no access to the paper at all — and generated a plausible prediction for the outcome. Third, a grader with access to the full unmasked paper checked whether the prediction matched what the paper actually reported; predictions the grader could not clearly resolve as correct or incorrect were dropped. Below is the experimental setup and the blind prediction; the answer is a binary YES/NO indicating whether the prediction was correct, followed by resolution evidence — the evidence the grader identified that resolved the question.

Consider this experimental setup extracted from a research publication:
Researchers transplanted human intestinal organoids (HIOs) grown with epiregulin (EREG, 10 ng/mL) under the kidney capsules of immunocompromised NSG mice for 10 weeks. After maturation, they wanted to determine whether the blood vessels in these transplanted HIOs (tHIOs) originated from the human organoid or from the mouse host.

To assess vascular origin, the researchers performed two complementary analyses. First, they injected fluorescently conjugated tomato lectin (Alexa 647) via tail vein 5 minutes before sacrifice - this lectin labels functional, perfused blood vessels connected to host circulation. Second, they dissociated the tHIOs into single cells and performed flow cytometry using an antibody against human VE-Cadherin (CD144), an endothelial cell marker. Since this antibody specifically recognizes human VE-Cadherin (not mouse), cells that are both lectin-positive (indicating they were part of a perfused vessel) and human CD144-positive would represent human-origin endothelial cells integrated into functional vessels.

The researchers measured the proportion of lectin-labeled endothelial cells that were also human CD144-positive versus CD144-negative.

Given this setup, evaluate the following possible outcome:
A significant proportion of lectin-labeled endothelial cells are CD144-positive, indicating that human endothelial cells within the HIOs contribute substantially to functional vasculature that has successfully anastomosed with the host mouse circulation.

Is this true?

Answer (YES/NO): YES